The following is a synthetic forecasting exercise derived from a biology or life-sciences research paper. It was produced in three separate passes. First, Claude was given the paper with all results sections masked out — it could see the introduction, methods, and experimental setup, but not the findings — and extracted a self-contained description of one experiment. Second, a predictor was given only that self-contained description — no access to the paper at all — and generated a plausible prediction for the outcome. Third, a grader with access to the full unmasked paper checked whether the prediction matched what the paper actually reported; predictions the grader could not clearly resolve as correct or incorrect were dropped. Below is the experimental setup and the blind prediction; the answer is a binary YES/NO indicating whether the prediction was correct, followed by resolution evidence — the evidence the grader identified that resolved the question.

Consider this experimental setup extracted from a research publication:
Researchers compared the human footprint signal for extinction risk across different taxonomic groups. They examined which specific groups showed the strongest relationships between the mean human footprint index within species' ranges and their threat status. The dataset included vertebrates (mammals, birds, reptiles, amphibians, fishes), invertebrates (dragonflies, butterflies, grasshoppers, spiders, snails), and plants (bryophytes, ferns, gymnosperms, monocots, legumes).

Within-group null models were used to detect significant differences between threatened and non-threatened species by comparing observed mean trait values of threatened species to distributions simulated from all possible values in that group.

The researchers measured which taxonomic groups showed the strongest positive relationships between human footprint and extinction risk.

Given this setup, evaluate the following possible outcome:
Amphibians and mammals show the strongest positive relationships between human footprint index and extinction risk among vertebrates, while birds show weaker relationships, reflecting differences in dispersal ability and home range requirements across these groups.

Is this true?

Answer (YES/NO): NO